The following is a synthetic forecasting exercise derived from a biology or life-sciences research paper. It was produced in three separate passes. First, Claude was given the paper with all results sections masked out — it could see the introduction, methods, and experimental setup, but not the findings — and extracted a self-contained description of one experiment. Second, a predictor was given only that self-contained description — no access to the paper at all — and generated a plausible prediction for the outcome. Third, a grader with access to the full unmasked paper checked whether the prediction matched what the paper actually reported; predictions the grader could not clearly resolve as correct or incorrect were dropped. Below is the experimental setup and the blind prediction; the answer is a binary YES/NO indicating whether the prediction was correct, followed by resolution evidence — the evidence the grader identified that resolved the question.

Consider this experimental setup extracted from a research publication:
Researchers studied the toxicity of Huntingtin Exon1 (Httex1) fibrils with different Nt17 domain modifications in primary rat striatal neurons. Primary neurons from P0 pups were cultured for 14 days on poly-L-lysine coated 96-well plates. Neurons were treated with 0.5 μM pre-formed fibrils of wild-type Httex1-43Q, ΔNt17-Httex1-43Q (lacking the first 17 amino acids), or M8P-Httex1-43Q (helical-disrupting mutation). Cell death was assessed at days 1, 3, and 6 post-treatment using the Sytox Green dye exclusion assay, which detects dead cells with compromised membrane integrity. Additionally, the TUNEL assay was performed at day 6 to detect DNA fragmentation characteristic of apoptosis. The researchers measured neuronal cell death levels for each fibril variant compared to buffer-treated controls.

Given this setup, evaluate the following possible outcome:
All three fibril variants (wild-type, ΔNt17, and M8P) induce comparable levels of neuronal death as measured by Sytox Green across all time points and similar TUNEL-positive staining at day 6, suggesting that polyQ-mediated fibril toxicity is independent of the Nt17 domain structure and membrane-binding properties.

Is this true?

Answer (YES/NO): NO